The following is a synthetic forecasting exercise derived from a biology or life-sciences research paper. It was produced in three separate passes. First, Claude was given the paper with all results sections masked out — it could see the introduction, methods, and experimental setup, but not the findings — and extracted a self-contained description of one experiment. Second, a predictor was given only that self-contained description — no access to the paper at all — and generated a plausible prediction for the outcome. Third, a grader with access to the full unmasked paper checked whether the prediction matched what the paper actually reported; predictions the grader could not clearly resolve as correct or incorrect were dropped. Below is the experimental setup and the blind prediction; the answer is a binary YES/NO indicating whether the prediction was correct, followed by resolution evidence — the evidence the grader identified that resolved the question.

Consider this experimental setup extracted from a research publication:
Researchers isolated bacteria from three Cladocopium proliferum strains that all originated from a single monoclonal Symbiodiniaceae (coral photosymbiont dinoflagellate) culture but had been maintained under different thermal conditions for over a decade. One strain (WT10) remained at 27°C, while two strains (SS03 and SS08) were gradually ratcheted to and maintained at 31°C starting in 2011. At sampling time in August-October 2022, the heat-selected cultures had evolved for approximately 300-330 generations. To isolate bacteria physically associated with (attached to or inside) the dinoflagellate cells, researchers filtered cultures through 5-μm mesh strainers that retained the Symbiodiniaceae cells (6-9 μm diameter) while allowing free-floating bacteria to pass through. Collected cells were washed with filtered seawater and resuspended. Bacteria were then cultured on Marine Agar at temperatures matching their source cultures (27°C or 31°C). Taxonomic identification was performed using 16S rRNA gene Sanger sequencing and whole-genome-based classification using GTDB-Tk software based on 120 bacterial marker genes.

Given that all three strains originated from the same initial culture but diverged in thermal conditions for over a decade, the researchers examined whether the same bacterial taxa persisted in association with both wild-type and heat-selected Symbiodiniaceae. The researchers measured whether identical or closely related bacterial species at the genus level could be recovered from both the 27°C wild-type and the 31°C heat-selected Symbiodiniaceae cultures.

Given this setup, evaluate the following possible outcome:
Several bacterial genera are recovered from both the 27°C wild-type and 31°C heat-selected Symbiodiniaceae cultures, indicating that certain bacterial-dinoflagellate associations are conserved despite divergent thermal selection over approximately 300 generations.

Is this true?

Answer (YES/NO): YES